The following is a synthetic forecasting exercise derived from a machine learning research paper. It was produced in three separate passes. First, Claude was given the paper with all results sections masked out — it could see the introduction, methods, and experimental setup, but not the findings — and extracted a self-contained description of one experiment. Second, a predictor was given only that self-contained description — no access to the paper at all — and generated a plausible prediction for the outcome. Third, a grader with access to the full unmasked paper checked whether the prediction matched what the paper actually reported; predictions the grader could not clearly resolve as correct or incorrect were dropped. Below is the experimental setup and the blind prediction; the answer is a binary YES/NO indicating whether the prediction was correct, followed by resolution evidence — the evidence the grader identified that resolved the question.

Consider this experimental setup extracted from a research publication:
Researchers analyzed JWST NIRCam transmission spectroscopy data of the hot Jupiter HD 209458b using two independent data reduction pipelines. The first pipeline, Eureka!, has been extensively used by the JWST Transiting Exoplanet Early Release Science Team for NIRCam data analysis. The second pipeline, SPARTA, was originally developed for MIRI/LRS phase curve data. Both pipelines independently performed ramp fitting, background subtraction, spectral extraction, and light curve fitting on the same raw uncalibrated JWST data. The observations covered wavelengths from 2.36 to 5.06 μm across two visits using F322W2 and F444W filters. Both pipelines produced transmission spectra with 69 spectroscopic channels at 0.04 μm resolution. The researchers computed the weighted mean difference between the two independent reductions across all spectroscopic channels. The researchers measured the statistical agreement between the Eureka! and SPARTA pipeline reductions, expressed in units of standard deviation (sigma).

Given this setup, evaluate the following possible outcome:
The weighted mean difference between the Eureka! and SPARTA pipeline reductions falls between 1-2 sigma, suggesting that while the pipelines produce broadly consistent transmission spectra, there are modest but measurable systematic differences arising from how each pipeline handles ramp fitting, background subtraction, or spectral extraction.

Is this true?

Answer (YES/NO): YES